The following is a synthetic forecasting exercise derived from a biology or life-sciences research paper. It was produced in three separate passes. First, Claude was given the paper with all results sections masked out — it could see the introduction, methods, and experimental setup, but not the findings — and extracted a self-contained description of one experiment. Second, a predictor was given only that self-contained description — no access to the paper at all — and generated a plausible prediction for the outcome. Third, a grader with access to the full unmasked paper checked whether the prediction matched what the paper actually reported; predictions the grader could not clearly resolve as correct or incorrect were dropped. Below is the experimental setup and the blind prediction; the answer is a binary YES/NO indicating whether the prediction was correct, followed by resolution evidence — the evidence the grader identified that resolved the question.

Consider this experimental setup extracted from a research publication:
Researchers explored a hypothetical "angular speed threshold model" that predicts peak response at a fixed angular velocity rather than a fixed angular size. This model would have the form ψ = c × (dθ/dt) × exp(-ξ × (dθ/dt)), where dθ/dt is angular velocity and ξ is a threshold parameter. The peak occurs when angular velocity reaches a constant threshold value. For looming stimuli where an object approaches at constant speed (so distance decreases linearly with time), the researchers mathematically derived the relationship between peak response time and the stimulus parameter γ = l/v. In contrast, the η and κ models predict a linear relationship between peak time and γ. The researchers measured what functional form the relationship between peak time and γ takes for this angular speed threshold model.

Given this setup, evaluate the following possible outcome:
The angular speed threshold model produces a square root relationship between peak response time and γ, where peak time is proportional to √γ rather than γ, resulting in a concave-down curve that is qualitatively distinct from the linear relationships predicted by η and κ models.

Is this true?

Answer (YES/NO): YES